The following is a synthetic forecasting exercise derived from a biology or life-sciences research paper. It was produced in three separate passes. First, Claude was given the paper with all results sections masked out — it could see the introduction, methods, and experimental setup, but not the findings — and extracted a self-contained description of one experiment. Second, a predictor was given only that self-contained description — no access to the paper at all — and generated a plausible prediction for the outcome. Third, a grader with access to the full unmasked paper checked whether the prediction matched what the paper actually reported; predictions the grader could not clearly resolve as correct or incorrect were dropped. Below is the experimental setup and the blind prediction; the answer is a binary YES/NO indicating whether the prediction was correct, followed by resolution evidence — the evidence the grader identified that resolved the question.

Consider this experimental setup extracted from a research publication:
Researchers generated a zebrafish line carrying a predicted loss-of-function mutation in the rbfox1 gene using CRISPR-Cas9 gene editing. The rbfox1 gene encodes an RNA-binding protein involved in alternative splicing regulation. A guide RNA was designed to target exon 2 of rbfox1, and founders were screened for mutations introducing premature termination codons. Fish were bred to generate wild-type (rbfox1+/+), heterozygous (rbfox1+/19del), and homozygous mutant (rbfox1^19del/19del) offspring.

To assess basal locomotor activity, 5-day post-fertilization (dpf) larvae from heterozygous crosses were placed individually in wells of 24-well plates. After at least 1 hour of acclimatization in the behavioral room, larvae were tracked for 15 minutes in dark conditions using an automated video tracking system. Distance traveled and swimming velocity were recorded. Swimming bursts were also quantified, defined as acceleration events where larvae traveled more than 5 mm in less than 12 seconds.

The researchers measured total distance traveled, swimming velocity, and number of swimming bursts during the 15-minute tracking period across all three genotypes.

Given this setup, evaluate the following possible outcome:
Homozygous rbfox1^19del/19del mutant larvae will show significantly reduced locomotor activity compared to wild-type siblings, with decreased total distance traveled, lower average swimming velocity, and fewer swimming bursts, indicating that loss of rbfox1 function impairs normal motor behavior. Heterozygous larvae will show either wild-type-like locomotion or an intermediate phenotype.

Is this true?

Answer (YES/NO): NO